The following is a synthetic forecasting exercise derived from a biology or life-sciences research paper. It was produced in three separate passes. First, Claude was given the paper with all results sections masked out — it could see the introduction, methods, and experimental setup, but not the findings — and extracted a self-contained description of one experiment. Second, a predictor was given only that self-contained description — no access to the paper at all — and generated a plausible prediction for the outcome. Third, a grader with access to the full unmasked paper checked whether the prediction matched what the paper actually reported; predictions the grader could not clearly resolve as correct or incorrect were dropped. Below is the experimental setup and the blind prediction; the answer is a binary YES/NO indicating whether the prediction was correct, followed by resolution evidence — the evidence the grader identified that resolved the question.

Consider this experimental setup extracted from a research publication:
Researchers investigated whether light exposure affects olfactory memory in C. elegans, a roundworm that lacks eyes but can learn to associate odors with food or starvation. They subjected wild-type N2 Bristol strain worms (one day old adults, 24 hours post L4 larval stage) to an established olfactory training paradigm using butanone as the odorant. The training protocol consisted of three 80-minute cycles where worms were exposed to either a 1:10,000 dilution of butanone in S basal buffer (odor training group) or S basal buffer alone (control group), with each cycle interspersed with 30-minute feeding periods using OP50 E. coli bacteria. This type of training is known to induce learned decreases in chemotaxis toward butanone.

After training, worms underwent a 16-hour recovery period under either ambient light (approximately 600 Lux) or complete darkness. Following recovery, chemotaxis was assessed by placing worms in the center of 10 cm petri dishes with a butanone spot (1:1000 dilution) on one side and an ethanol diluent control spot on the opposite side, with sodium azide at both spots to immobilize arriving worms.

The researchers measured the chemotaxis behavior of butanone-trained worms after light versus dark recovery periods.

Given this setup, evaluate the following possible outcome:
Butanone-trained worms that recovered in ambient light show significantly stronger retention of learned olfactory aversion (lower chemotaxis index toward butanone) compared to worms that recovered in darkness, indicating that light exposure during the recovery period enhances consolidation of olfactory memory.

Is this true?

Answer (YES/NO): YES